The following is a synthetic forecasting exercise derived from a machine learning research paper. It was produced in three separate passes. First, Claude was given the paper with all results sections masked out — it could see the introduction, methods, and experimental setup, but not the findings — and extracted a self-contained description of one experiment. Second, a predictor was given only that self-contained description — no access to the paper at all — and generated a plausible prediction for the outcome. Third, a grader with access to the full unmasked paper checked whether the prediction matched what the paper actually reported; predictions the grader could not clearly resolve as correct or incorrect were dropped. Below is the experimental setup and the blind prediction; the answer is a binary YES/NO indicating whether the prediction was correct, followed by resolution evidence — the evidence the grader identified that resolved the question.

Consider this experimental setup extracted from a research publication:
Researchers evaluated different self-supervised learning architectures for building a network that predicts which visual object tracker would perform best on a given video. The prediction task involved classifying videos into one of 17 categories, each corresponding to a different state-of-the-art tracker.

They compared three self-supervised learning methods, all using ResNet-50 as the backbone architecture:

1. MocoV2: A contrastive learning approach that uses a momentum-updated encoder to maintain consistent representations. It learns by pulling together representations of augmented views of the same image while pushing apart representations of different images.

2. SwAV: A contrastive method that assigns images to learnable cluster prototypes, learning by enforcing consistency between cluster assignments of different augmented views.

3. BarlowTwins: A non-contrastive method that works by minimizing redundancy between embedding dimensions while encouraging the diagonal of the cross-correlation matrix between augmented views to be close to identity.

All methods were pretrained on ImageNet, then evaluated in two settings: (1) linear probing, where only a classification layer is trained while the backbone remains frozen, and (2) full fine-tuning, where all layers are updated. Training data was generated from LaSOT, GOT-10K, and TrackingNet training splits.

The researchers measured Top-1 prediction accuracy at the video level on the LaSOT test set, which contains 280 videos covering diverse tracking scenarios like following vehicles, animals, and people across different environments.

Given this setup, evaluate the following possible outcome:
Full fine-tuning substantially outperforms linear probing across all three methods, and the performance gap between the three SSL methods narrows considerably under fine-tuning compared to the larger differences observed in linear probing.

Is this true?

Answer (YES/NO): NO